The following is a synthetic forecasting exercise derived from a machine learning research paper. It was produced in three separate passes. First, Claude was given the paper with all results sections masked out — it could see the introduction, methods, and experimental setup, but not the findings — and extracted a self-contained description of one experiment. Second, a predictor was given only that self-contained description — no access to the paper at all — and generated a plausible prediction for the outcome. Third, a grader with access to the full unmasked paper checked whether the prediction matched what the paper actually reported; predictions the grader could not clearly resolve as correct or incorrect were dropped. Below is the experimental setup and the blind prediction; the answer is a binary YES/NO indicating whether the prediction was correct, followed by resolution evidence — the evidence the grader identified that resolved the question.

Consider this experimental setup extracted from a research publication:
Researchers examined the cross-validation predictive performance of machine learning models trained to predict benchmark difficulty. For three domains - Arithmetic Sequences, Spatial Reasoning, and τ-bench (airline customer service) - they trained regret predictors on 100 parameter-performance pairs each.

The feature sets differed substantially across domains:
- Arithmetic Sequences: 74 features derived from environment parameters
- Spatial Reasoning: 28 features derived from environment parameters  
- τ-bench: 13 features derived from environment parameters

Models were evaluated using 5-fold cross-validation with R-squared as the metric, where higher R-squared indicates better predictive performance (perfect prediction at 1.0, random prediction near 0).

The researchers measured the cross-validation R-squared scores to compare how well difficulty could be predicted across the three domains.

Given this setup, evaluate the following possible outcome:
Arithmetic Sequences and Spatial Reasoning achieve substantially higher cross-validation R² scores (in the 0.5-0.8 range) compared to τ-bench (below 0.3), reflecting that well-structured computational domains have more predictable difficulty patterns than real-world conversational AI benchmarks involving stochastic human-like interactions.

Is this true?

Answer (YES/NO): NO